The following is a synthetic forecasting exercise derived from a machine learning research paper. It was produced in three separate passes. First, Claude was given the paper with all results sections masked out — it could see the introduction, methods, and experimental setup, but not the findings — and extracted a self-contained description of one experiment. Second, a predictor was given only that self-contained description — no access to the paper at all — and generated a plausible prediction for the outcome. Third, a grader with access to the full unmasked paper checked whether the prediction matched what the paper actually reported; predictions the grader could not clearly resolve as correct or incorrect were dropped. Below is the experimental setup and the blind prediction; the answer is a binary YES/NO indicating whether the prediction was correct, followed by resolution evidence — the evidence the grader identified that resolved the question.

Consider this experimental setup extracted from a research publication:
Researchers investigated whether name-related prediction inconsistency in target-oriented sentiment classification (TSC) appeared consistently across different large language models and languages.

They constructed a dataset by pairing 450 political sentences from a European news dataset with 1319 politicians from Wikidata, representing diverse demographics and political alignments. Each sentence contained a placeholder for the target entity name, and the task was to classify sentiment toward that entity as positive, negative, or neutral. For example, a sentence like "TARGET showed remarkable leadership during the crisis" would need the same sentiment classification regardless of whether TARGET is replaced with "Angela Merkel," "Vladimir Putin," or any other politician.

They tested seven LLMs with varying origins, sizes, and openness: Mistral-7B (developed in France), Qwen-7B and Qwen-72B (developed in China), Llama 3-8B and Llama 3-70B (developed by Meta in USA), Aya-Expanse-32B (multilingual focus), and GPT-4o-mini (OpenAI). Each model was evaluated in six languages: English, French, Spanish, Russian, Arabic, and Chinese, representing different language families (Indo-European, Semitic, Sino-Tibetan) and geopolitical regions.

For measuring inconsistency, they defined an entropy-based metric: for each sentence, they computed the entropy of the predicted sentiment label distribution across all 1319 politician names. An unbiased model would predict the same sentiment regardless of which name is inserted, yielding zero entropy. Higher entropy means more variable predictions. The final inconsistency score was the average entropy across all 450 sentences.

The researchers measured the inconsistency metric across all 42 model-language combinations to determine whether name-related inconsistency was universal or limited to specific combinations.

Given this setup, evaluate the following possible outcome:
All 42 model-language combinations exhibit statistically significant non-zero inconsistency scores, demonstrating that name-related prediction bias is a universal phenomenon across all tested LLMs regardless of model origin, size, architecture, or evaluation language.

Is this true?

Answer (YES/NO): YES